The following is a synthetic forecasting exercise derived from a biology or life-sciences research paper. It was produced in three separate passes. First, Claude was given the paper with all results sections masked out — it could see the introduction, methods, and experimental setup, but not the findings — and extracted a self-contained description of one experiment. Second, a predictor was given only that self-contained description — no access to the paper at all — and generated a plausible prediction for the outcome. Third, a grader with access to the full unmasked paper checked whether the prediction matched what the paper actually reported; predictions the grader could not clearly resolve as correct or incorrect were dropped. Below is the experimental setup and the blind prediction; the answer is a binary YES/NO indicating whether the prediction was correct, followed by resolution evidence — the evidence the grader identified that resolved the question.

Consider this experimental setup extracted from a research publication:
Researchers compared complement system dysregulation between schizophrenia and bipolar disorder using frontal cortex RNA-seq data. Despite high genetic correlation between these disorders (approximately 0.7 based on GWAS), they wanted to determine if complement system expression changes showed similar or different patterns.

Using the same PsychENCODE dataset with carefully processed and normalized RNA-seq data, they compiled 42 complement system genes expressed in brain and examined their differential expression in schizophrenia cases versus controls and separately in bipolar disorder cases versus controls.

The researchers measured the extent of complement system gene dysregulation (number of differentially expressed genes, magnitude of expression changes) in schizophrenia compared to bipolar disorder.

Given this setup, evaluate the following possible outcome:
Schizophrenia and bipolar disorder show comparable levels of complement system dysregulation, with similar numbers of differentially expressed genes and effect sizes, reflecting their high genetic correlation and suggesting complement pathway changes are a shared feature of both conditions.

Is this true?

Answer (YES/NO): NO